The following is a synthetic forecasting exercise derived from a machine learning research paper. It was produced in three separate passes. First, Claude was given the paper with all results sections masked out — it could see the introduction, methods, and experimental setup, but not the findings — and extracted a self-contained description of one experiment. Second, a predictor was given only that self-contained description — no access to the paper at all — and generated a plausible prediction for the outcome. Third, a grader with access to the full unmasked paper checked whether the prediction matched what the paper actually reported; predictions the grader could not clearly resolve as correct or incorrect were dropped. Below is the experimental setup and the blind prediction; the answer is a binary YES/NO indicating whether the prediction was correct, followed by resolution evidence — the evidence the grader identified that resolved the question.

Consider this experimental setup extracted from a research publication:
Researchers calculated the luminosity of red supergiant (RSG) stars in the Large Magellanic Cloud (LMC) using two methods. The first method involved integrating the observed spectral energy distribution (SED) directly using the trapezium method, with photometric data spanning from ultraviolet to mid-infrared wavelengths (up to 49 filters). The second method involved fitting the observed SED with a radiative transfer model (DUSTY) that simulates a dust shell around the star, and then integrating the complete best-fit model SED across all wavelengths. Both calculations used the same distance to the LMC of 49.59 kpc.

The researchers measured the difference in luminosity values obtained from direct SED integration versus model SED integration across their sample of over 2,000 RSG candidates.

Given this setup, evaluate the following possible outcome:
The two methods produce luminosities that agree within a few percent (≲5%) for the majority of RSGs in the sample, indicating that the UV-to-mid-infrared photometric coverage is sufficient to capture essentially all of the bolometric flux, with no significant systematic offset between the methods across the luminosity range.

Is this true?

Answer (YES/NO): YES